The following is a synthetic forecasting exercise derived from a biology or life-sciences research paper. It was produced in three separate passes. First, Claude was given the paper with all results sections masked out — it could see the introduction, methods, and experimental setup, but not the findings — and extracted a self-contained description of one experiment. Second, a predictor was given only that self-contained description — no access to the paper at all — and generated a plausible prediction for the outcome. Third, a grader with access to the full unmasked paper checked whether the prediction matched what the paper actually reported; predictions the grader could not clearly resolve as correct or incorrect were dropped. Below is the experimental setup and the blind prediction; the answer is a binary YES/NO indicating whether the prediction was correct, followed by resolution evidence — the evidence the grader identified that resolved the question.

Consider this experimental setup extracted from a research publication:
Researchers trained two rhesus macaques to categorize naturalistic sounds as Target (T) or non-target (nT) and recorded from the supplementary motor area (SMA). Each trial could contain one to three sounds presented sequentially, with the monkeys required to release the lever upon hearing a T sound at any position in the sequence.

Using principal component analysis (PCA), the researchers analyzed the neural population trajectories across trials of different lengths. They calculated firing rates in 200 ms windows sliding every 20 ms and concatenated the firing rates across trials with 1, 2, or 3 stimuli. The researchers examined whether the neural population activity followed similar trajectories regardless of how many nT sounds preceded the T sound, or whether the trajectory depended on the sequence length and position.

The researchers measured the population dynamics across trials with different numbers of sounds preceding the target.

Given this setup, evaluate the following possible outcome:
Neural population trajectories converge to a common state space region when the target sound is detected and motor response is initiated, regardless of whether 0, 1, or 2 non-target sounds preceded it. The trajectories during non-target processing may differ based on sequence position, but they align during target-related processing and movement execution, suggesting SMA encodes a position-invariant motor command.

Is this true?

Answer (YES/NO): YES